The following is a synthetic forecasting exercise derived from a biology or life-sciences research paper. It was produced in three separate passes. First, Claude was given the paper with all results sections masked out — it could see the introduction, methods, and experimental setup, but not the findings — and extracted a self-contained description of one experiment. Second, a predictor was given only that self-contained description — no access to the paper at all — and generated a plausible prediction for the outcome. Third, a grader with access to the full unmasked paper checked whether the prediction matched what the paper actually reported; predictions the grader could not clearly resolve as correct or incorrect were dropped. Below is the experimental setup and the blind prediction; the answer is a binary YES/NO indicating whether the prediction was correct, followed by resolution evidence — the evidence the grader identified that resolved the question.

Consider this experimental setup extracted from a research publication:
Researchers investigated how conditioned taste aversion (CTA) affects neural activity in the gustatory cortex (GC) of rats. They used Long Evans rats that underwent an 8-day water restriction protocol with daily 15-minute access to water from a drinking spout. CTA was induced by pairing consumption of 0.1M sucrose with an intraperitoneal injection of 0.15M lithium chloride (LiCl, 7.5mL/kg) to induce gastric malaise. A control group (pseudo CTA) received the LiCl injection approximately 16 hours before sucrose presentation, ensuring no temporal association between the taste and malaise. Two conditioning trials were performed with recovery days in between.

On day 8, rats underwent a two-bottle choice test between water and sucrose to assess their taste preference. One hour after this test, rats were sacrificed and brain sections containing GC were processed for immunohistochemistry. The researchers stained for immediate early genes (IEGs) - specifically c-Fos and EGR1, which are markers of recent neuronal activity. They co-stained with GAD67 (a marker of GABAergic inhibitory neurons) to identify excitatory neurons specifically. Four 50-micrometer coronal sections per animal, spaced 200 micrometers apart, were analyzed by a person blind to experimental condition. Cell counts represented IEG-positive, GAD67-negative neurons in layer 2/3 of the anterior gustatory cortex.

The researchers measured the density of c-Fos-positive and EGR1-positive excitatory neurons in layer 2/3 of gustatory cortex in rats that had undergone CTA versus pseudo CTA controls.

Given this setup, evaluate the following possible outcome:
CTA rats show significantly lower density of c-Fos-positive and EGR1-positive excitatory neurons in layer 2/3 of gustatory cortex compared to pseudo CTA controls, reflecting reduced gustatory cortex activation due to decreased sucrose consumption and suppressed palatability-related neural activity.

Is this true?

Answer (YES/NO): YES